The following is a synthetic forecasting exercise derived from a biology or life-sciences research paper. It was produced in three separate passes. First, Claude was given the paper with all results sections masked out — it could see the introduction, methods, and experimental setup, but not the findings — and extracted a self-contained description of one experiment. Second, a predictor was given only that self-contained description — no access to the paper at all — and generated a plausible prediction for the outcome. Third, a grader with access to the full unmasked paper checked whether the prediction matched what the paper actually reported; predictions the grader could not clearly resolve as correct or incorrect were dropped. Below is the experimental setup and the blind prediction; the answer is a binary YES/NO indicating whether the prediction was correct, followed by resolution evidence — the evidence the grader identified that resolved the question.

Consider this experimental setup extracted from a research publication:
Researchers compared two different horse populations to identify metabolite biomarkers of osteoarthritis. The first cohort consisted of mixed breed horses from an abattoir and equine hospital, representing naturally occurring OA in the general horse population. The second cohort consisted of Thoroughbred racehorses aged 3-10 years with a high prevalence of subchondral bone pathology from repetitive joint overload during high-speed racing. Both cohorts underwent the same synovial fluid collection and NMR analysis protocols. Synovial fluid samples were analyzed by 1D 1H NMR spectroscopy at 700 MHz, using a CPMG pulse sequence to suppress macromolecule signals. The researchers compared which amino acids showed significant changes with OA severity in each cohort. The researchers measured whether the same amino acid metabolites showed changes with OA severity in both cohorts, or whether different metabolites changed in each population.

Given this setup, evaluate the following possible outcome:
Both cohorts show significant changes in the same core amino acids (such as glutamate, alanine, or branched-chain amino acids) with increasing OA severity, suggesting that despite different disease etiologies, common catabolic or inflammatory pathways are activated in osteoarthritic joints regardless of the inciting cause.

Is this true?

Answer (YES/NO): NO